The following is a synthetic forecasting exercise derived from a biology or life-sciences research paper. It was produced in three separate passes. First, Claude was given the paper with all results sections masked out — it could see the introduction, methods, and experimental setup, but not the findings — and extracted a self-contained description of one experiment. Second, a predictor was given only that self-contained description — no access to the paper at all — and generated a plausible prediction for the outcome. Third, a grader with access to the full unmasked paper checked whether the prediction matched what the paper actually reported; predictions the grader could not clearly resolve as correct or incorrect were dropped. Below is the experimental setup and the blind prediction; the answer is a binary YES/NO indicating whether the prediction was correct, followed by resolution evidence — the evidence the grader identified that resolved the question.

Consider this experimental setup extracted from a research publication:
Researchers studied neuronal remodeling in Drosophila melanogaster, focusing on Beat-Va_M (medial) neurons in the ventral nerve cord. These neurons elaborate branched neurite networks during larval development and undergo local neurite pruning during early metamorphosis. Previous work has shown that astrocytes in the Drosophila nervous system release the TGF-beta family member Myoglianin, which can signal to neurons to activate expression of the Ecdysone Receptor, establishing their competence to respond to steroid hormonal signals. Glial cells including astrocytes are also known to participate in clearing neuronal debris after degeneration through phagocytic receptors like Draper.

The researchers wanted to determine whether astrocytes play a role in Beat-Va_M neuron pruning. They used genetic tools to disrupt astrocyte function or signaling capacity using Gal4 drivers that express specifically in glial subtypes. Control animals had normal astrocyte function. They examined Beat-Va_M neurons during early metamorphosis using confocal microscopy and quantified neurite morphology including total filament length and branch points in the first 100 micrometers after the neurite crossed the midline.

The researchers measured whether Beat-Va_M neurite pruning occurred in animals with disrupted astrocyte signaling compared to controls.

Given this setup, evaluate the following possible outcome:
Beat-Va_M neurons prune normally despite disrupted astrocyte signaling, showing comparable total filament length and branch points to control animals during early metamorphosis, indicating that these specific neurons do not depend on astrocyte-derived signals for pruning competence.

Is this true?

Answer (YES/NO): NO